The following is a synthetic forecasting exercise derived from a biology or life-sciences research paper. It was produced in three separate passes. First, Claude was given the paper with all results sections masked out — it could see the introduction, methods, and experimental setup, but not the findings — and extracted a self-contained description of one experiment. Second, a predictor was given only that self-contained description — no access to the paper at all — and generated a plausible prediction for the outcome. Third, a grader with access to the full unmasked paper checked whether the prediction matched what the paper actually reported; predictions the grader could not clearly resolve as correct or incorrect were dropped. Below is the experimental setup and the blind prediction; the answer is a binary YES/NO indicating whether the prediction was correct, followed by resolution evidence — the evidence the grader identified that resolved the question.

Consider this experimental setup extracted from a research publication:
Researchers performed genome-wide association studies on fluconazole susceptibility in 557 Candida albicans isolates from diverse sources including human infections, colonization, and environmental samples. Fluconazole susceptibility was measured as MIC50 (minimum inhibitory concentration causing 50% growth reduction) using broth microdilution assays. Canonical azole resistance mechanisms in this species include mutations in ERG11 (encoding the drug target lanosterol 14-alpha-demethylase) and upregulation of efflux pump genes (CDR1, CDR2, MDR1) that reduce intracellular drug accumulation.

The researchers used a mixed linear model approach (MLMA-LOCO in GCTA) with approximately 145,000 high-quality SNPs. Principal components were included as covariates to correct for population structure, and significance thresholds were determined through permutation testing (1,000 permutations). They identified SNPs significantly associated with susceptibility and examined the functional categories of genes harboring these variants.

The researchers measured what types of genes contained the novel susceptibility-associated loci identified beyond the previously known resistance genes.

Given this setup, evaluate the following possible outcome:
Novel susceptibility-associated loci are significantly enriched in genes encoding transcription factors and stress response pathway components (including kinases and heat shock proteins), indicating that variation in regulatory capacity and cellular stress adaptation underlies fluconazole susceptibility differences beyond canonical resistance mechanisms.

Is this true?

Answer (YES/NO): NO